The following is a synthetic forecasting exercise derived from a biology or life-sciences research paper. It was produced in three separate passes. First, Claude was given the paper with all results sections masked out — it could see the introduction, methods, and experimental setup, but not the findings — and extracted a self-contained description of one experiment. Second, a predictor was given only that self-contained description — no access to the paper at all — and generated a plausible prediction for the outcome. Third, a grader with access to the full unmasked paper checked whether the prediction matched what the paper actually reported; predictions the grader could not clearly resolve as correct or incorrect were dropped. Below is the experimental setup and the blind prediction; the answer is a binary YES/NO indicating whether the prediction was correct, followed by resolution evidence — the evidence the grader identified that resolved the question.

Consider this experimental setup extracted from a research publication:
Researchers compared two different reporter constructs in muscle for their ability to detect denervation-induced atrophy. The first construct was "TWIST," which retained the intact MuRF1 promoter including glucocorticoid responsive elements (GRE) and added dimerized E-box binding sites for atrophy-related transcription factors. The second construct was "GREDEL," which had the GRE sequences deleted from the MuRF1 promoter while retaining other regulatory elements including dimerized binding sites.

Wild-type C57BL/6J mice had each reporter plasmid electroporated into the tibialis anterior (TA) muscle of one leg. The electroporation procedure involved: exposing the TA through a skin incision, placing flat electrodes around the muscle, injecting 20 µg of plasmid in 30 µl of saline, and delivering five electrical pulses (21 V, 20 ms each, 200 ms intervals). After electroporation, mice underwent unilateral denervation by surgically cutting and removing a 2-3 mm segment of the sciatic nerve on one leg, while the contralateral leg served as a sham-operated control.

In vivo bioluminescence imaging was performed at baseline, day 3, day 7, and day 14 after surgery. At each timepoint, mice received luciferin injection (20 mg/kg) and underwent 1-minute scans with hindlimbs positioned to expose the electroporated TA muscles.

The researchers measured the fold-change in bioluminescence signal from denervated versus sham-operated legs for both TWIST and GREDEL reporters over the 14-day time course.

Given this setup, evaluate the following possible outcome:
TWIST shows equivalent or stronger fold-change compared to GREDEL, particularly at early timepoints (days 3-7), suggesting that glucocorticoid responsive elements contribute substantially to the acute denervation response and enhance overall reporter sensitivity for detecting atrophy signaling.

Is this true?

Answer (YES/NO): NO